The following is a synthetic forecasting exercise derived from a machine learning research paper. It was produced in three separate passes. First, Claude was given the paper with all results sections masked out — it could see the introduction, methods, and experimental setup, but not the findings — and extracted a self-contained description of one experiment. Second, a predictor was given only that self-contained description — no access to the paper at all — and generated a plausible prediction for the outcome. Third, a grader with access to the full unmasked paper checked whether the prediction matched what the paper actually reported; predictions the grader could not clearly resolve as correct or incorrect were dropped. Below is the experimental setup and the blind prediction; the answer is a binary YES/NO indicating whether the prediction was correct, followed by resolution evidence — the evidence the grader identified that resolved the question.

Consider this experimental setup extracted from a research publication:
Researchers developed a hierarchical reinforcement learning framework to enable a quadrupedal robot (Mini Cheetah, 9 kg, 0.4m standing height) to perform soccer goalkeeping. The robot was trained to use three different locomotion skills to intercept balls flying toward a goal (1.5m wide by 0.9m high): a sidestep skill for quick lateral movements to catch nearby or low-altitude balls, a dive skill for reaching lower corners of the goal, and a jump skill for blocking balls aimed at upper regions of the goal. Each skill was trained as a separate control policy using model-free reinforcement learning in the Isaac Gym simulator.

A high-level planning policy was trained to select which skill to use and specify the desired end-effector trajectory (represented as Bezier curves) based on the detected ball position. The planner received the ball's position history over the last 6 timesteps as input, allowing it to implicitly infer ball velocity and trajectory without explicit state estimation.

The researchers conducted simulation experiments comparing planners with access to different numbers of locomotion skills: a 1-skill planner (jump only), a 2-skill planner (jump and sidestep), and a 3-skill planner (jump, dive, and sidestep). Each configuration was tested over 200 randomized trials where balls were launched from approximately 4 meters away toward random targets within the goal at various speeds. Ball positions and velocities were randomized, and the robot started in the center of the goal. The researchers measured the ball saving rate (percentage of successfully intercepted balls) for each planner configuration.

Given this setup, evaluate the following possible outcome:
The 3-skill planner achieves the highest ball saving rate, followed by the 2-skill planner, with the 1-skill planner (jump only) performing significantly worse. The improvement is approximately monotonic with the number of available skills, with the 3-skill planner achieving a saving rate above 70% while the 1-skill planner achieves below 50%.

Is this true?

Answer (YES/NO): NO